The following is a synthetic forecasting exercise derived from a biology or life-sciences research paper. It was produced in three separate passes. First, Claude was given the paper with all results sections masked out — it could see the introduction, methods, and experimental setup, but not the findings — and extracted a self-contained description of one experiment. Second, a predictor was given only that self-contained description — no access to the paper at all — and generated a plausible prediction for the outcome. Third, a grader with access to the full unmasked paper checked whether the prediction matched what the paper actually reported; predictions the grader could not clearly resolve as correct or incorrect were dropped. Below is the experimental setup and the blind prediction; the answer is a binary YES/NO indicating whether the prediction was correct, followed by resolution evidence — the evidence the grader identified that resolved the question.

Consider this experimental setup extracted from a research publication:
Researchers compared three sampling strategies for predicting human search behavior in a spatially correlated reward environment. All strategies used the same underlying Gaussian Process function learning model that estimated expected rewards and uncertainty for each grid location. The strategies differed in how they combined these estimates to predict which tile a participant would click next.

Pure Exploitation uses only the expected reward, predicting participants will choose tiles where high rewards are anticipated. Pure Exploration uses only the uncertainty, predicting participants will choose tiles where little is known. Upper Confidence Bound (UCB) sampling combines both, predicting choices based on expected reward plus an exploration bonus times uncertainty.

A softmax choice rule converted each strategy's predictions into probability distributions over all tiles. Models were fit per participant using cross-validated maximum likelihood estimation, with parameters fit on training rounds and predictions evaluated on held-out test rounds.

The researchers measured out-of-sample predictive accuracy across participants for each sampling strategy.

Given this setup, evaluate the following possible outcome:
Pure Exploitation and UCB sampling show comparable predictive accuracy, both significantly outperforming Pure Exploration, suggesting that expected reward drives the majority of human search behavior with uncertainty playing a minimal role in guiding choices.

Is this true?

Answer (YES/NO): NO